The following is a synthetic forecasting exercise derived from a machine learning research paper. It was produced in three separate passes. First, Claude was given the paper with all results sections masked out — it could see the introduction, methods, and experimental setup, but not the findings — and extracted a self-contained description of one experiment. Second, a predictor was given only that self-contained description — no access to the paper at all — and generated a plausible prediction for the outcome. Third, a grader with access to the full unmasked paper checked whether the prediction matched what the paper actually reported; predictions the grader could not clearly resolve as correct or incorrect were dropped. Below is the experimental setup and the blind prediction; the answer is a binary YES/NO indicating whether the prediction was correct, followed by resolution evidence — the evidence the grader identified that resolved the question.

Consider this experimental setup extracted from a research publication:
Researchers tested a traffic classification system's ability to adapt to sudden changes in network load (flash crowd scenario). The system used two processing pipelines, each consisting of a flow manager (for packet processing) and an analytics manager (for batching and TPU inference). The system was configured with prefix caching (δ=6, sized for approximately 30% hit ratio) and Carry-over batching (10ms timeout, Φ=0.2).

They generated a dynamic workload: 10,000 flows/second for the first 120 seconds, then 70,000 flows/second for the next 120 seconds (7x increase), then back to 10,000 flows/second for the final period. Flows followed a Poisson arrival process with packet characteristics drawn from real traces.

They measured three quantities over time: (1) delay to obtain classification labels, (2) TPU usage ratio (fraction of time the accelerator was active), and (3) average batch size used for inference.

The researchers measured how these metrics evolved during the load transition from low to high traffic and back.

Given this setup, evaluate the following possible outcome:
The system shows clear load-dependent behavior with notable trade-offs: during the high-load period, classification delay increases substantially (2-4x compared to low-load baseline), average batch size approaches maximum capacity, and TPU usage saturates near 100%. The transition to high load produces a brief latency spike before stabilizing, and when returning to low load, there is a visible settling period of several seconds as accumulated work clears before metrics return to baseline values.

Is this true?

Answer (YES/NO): NO